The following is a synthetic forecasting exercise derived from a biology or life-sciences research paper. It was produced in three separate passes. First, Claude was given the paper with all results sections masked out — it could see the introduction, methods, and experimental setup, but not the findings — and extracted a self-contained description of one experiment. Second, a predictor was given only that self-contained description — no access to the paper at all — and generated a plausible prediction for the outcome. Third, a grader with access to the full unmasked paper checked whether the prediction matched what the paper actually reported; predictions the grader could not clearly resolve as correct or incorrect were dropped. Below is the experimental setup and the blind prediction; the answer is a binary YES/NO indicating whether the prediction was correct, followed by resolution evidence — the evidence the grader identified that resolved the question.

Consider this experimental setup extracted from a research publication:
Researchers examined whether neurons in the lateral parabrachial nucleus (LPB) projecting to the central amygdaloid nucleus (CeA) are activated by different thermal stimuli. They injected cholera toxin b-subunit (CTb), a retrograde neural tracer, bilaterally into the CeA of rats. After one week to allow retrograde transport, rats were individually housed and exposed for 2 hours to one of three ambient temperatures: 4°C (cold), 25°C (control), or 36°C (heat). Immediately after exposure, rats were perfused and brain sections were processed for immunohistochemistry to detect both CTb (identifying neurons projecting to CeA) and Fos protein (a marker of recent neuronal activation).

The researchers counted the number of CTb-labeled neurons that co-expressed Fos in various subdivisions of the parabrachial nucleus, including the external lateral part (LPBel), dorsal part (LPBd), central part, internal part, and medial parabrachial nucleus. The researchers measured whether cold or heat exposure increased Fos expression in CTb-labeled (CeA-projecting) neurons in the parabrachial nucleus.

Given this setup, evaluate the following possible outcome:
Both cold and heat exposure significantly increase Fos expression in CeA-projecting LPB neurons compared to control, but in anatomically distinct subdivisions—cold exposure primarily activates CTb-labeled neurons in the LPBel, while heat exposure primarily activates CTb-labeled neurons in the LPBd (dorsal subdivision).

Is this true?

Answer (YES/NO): NO